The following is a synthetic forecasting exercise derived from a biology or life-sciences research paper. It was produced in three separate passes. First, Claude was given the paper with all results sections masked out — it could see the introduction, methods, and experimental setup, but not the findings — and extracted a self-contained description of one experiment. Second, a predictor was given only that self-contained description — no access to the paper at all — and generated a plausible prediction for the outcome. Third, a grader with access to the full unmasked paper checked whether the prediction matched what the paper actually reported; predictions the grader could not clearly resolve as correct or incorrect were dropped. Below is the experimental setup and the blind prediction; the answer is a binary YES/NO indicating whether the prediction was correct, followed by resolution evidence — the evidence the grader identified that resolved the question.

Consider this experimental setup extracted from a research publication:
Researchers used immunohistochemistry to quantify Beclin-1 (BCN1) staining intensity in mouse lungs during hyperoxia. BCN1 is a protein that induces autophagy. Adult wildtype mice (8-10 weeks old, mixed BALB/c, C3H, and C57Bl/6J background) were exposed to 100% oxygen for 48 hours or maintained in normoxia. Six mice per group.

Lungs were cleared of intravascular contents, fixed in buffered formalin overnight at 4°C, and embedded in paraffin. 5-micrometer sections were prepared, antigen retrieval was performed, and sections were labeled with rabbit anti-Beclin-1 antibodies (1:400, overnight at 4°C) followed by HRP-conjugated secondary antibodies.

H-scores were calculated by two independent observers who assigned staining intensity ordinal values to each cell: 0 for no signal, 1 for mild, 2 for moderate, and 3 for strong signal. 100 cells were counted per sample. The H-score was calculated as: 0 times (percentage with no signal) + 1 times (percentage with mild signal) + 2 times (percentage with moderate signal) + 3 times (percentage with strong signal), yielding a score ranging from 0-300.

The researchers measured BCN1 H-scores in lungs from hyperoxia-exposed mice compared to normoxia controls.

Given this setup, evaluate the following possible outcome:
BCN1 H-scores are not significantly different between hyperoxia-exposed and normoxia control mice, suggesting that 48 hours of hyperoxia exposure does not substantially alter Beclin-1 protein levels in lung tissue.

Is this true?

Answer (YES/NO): NO